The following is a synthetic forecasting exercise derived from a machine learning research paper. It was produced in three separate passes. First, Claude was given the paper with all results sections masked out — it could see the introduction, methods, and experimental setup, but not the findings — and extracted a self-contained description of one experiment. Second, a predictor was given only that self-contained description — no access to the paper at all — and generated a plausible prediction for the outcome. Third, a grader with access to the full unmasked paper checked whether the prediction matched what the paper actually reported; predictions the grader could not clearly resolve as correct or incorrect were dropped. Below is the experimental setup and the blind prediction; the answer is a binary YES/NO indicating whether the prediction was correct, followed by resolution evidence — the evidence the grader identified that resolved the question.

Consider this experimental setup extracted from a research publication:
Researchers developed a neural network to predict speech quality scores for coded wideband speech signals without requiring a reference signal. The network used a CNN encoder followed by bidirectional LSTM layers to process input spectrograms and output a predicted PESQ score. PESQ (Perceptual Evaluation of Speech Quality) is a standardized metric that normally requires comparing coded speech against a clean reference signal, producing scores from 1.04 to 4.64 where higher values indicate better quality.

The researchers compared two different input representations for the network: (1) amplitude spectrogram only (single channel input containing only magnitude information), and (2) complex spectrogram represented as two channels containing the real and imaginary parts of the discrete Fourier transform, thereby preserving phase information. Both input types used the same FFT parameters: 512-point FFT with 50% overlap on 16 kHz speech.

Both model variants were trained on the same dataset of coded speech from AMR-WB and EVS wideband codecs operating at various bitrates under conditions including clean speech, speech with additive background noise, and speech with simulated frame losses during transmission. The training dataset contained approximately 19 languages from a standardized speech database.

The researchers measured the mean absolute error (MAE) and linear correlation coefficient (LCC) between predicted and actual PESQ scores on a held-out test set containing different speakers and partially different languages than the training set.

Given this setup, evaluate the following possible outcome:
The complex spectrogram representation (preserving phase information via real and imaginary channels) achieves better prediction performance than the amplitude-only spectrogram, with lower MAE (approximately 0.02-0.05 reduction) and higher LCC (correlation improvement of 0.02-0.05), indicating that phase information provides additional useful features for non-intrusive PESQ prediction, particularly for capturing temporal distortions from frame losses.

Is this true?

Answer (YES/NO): NO